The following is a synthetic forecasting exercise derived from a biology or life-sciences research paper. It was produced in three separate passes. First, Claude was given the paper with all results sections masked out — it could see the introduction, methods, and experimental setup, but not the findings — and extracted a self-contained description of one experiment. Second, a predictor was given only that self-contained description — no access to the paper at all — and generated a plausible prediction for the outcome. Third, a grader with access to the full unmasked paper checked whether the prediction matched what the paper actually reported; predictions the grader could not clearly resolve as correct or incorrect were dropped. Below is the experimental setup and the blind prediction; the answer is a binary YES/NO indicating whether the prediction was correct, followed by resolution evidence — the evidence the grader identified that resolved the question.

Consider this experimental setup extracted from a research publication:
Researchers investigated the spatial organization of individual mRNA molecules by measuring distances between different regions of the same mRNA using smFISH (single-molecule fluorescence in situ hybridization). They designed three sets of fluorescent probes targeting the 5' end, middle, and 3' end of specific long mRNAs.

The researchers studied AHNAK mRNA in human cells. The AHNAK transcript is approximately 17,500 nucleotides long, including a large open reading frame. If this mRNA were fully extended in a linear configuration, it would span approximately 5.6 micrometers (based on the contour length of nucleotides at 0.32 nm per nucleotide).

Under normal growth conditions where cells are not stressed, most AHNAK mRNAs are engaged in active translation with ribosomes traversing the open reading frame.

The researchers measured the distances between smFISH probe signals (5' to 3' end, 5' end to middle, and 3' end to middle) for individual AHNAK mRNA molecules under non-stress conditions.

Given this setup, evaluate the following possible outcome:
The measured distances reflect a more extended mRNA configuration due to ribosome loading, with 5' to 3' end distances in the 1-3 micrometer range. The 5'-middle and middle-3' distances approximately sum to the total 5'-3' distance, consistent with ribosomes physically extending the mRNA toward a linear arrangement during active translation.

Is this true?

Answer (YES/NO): NO